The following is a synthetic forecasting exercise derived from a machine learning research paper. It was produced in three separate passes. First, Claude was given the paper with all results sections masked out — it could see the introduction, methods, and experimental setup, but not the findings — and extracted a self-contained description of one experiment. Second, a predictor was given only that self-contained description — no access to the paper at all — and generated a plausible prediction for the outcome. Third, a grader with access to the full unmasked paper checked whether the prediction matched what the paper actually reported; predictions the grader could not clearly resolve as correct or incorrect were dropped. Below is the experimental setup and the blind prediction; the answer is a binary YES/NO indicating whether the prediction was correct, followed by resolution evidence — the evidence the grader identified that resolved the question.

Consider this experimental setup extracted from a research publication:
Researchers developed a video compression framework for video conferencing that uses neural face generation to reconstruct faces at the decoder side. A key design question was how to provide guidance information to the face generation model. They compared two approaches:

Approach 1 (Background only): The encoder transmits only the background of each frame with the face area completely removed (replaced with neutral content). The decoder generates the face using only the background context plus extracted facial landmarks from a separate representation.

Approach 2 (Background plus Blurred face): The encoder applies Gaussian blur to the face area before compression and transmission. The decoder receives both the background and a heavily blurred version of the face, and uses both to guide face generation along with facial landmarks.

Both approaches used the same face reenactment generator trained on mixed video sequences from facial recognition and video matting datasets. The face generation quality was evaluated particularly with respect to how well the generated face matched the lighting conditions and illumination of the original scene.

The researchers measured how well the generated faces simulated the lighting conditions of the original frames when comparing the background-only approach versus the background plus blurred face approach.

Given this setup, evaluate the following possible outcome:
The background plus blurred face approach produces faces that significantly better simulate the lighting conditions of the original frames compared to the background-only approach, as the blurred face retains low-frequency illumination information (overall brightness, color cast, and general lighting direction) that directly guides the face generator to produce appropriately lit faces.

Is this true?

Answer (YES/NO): YES